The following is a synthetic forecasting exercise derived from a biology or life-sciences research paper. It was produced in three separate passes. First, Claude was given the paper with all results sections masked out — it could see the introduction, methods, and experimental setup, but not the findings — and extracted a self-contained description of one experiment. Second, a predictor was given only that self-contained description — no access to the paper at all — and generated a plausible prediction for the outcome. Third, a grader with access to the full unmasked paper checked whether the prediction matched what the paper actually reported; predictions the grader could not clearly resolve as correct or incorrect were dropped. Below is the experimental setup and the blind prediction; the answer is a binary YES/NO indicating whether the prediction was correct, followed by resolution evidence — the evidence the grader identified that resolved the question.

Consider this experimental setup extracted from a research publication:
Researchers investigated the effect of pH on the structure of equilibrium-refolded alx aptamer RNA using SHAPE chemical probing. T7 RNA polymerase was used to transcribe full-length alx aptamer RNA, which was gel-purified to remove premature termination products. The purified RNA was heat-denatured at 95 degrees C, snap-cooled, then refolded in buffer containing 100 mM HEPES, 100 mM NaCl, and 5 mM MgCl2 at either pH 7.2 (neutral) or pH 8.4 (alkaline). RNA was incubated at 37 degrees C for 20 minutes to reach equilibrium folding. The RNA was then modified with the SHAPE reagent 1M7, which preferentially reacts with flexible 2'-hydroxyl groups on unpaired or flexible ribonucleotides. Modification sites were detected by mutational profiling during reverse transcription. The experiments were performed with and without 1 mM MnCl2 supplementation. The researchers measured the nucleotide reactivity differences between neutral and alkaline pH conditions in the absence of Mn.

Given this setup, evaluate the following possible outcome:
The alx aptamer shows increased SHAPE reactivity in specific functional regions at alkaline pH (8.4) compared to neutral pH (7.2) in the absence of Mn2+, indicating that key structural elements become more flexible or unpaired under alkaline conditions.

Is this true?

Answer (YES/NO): NO